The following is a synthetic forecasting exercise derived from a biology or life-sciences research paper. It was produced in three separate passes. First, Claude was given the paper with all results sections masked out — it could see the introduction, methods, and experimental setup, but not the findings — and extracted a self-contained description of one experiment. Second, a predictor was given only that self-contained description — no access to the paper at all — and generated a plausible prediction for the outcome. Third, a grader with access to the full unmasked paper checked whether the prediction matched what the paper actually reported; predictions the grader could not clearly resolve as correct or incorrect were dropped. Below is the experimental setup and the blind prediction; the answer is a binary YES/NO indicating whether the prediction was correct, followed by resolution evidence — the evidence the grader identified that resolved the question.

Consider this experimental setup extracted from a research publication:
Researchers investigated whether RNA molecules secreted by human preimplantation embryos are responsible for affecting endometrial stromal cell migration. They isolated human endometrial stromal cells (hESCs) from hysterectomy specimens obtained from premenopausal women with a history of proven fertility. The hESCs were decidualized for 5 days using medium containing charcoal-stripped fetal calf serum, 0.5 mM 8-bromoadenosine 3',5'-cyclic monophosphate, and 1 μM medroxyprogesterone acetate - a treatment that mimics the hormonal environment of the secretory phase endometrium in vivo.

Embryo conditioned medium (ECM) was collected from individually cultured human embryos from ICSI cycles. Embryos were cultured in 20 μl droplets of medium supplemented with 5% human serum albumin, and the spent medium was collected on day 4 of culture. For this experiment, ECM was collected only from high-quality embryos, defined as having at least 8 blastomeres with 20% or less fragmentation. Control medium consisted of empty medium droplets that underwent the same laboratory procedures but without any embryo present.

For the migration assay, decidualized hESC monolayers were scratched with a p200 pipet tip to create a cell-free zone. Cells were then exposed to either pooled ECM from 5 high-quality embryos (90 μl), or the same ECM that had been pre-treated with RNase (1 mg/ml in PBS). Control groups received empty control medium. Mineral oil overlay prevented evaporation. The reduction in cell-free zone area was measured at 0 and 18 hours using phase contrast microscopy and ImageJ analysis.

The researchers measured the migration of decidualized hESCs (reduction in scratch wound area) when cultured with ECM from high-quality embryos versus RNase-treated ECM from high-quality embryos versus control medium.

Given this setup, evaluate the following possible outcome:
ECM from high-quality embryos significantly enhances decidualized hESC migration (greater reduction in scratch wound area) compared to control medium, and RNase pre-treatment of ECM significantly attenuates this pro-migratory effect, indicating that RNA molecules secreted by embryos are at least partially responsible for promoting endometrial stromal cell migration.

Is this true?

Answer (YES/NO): YES